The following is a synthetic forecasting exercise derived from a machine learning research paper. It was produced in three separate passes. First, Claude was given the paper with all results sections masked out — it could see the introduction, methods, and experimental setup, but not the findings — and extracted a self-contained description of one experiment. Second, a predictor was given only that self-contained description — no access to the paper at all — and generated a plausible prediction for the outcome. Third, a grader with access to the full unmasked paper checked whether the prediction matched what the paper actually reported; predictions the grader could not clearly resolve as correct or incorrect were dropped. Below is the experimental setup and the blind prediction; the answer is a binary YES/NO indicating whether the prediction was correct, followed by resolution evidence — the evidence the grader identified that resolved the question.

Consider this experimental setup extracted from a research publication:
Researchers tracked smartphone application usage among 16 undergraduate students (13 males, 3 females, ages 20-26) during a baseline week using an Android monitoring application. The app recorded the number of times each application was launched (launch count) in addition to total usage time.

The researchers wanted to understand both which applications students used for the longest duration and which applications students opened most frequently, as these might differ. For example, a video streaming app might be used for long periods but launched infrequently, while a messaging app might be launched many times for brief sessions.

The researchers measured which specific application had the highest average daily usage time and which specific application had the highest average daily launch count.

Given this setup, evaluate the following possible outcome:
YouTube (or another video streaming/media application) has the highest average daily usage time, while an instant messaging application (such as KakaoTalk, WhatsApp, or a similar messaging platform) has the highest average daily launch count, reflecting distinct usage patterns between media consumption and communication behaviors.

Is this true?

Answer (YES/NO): NO